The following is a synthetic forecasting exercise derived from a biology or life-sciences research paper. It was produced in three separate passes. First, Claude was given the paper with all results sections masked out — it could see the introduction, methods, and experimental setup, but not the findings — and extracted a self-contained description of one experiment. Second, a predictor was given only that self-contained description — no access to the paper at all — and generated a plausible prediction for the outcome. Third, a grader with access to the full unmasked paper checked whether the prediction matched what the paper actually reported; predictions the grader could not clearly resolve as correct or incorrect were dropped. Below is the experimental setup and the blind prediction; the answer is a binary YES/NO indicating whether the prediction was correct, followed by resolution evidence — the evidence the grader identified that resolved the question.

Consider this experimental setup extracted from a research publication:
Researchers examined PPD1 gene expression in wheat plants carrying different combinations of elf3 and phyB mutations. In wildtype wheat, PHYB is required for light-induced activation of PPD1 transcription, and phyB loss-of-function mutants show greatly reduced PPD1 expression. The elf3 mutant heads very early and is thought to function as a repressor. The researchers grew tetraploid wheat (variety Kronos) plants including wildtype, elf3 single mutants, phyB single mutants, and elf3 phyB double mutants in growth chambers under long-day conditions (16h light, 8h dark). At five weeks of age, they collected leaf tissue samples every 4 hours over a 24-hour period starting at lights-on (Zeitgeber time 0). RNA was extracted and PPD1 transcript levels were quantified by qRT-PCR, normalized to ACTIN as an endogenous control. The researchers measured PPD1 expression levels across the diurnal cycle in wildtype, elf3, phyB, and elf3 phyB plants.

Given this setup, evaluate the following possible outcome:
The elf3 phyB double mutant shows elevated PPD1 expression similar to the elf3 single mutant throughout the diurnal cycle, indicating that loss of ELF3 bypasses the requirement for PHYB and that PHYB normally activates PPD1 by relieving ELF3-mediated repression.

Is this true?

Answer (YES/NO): YES